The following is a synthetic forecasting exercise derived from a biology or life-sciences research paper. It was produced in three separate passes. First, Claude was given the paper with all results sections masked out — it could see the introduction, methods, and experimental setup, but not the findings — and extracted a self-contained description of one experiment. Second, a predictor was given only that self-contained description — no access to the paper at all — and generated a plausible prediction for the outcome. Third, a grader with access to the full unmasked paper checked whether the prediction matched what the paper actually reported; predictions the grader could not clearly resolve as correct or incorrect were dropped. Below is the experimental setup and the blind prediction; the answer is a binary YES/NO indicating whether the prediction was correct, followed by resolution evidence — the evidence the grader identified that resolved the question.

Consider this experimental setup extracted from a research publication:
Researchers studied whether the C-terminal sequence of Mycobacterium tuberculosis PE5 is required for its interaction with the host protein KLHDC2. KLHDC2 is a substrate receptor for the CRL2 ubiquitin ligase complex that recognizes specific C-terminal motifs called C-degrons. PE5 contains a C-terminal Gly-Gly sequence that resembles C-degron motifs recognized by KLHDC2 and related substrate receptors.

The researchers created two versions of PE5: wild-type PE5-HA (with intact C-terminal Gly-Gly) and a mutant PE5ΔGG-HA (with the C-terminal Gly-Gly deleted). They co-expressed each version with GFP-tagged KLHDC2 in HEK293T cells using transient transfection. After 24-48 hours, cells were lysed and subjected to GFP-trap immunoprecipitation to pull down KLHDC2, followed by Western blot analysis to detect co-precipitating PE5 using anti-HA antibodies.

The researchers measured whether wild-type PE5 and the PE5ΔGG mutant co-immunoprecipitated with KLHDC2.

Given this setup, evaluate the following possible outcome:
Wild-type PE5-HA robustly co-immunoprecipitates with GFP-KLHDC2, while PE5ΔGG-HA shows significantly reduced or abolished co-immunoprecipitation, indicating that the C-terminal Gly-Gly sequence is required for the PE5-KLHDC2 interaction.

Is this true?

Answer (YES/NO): YES